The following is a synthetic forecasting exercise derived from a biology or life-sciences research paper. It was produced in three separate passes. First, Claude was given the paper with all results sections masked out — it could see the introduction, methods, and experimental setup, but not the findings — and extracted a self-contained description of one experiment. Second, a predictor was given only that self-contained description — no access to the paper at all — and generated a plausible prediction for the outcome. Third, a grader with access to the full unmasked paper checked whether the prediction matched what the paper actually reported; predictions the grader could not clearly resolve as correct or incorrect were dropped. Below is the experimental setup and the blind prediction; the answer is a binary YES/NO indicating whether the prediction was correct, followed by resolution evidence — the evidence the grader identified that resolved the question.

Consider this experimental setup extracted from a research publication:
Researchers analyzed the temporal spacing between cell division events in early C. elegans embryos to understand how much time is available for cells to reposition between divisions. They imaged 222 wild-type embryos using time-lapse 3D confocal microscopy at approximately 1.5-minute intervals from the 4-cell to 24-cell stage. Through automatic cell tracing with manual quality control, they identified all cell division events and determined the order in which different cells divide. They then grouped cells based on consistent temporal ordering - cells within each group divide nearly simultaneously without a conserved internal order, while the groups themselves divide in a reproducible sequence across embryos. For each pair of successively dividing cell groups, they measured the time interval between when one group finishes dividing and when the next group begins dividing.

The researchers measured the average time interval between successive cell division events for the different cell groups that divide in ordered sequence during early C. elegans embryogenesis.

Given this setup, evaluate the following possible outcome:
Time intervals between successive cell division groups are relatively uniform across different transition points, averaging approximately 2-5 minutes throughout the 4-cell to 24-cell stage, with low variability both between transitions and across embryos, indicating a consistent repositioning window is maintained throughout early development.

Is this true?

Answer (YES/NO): NO